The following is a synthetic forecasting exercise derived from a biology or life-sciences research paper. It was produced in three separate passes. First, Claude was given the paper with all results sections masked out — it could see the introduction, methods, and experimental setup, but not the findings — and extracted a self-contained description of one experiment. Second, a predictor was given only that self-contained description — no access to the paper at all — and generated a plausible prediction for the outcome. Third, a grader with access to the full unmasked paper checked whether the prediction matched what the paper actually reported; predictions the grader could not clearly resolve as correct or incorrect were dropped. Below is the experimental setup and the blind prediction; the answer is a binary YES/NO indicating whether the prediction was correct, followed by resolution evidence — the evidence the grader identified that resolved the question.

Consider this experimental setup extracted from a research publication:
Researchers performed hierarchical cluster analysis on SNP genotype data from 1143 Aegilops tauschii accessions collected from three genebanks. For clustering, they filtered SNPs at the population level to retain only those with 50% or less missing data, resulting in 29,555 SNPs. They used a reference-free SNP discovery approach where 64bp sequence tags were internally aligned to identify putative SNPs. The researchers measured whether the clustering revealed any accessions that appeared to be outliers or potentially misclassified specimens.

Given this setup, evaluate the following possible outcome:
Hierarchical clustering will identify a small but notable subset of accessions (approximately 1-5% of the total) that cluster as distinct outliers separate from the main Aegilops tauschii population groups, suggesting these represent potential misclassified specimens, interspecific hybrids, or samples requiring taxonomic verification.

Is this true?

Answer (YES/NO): NO